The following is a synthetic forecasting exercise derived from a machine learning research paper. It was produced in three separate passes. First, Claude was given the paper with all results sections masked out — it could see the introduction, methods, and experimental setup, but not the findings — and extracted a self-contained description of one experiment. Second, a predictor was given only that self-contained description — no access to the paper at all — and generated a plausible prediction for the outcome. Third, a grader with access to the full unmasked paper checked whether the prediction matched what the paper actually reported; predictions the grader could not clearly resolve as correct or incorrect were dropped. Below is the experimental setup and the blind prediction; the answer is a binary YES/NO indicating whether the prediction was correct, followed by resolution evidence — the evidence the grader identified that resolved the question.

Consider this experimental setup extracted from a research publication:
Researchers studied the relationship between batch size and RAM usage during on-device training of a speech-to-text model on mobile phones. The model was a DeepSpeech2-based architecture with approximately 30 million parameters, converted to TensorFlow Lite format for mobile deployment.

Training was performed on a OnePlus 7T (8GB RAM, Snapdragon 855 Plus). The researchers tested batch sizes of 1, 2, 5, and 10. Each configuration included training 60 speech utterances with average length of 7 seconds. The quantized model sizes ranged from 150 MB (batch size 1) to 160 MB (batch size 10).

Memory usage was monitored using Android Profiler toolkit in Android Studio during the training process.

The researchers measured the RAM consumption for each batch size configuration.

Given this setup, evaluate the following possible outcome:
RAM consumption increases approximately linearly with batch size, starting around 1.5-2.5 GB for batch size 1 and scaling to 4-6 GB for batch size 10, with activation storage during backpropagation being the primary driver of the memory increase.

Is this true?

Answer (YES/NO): NO